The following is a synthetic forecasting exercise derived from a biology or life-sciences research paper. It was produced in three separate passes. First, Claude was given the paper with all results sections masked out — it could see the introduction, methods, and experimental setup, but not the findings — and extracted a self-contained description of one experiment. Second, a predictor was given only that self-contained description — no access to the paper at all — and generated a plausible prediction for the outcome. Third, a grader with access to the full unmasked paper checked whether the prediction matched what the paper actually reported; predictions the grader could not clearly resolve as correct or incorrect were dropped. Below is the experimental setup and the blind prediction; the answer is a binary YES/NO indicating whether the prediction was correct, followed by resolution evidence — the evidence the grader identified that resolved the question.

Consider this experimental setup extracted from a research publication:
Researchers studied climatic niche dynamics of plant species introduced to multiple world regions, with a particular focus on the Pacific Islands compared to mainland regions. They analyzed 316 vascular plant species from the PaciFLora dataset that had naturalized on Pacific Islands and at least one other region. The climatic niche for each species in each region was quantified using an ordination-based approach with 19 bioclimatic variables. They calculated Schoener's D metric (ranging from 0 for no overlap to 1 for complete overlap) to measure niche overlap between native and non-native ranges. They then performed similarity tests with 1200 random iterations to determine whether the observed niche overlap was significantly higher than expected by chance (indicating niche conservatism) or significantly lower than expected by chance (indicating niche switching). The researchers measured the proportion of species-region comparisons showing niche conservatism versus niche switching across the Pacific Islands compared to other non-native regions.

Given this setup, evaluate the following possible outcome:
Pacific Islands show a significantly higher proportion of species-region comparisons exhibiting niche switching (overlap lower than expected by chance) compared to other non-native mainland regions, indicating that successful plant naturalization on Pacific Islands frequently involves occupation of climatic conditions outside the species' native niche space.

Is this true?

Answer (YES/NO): NO